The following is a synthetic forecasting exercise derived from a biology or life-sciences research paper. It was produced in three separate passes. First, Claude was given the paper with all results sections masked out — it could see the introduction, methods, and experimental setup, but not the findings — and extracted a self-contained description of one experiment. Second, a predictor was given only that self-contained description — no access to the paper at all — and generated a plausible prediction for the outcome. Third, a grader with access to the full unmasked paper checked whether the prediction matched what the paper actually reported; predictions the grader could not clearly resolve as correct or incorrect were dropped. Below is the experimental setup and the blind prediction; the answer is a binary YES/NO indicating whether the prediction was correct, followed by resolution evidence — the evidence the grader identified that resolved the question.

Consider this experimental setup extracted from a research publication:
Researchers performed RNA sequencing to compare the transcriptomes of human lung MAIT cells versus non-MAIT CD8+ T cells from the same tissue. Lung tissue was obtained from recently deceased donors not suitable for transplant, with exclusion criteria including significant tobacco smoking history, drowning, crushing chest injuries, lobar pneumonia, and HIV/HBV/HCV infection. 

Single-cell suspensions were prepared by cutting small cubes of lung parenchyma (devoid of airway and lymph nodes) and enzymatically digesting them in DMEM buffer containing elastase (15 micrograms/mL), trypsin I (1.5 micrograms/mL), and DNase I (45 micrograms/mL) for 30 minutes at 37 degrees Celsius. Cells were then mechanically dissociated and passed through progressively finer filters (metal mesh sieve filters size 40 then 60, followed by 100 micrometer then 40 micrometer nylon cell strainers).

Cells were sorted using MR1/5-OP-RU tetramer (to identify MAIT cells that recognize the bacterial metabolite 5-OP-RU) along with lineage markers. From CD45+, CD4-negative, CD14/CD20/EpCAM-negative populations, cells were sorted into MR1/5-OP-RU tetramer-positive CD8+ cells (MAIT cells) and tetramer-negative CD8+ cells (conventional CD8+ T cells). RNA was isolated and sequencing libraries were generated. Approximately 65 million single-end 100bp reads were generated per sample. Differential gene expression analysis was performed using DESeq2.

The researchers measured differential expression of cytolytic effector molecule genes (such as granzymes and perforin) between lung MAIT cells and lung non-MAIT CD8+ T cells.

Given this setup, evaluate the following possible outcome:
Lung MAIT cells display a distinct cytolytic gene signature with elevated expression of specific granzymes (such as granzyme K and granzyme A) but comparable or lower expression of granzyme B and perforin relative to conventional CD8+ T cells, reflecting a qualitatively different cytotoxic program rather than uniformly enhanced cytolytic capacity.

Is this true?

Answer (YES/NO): NO